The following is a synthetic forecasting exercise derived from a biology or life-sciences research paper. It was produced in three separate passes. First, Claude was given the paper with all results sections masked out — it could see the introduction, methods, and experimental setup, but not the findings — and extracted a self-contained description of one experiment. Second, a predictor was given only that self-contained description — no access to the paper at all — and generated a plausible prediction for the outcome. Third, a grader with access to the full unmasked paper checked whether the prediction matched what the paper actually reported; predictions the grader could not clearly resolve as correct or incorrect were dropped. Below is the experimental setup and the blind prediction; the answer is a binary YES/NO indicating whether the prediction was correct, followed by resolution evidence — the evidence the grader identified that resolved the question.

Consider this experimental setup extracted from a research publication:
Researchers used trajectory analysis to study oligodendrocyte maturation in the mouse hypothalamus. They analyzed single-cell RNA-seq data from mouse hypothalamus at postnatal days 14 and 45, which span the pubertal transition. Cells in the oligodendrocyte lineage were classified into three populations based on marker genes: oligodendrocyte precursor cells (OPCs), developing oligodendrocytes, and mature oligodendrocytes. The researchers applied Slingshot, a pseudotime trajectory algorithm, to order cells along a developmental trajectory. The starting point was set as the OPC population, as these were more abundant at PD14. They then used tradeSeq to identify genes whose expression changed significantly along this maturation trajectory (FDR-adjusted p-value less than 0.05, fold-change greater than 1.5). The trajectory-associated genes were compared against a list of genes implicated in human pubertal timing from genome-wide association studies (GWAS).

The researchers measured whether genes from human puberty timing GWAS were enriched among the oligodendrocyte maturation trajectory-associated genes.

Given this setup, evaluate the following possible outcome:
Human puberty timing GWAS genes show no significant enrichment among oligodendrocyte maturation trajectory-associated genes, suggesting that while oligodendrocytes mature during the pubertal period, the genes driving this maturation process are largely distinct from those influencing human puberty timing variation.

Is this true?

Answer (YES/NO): NO